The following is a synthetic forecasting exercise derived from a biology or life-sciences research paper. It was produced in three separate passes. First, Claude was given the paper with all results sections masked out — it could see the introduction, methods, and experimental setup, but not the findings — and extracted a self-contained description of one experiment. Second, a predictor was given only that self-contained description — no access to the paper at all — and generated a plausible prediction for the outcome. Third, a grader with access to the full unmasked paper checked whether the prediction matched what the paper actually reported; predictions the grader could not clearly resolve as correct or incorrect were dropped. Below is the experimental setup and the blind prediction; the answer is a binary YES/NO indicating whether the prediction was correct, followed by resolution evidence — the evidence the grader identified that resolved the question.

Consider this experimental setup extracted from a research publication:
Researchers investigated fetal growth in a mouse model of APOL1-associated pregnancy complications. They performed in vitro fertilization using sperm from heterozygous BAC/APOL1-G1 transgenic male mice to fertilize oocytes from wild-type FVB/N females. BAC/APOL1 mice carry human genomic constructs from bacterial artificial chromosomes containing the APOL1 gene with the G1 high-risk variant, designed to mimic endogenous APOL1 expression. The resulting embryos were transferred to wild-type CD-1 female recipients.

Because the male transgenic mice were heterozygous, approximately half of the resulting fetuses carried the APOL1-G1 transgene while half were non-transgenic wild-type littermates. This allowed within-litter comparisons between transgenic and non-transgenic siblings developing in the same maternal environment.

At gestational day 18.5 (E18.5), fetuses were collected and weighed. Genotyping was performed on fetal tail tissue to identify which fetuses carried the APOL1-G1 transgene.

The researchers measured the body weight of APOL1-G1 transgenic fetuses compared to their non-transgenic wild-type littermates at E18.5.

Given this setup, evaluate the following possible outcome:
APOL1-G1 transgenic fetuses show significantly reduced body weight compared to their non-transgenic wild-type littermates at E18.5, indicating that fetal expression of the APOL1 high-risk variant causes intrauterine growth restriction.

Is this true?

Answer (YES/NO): YES